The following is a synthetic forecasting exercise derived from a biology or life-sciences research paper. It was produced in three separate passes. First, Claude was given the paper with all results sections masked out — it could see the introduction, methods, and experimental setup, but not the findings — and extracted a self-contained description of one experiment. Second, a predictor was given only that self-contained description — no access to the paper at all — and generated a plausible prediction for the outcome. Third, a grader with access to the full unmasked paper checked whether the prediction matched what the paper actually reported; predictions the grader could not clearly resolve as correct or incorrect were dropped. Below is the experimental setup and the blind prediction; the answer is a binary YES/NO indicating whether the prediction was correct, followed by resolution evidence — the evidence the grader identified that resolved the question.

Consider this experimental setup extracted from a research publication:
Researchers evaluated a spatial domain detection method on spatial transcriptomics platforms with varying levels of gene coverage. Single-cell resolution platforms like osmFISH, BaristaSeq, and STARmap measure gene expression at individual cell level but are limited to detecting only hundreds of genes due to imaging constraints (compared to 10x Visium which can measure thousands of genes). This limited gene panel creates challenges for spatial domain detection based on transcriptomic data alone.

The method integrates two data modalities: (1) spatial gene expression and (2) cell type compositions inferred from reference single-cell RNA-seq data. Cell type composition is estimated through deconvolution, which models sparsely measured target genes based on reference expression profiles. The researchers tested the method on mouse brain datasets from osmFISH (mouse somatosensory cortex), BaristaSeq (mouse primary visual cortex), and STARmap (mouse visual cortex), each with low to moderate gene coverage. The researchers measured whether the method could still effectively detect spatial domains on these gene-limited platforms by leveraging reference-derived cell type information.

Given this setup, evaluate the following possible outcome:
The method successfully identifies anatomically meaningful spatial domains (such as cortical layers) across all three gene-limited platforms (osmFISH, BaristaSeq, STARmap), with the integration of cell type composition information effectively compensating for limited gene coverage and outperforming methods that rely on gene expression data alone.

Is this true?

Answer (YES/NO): YES